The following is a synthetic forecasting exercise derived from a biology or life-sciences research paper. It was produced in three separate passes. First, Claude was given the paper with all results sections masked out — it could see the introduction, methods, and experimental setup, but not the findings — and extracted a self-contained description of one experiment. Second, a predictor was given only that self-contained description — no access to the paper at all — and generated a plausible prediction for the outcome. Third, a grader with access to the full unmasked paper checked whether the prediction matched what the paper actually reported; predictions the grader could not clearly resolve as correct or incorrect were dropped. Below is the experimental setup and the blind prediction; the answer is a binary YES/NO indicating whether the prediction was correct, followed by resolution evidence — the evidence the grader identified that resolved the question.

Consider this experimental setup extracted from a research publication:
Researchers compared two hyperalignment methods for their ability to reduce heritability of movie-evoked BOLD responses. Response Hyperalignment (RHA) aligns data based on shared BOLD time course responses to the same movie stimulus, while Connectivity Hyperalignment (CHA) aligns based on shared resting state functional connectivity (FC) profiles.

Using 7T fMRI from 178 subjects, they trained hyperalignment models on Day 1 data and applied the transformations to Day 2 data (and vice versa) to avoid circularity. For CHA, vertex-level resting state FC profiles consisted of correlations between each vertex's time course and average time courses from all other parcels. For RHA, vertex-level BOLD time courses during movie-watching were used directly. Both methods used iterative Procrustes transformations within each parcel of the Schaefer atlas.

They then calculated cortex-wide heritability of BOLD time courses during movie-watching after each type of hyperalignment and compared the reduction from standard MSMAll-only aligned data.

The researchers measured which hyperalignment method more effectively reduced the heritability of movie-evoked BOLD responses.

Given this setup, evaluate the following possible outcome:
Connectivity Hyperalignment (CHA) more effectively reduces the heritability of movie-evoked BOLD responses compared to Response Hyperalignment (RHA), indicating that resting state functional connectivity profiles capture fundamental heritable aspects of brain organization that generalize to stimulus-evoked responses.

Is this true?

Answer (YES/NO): NO